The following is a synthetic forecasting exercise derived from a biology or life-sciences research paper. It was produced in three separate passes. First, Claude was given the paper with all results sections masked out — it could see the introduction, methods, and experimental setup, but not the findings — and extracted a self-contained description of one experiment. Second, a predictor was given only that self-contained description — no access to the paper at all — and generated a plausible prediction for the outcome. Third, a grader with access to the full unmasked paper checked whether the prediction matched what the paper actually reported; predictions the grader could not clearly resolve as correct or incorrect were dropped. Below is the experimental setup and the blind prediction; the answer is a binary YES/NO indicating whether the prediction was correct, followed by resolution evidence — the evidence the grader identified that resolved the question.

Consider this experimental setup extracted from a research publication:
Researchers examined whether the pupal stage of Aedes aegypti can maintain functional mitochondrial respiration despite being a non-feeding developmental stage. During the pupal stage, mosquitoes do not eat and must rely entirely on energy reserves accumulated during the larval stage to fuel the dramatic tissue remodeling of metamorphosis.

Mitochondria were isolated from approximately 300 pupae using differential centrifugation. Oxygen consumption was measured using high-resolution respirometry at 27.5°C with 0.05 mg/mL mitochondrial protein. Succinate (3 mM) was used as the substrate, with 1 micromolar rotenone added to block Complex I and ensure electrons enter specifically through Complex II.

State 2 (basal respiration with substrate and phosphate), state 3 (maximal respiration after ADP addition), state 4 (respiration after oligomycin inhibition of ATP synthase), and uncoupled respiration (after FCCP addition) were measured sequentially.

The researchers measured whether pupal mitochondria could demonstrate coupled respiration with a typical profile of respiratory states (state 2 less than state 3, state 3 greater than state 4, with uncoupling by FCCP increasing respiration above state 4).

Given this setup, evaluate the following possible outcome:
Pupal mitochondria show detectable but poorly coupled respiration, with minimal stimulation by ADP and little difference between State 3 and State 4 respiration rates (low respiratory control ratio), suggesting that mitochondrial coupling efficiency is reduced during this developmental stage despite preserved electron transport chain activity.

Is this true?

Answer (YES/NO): YES